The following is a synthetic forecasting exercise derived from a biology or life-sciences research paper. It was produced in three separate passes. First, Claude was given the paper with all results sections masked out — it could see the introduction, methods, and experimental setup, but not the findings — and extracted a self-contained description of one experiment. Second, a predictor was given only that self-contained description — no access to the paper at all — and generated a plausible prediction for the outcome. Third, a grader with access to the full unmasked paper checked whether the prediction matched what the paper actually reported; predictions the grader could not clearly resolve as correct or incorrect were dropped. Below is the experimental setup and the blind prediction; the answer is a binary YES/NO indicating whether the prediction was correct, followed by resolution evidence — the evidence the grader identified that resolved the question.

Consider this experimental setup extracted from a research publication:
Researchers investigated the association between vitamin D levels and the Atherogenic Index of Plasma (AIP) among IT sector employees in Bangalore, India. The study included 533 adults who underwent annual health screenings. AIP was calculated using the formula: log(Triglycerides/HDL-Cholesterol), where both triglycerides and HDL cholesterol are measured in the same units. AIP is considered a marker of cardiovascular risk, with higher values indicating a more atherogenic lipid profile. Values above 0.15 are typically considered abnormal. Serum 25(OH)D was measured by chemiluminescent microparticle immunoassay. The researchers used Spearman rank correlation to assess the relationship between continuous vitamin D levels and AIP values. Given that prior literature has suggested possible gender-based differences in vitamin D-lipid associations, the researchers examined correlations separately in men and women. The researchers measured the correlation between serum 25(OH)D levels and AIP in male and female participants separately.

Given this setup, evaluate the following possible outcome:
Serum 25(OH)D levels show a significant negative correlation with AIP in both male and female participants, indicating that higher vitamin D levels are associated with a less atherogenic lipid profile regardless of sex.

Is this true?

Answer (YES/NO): NO